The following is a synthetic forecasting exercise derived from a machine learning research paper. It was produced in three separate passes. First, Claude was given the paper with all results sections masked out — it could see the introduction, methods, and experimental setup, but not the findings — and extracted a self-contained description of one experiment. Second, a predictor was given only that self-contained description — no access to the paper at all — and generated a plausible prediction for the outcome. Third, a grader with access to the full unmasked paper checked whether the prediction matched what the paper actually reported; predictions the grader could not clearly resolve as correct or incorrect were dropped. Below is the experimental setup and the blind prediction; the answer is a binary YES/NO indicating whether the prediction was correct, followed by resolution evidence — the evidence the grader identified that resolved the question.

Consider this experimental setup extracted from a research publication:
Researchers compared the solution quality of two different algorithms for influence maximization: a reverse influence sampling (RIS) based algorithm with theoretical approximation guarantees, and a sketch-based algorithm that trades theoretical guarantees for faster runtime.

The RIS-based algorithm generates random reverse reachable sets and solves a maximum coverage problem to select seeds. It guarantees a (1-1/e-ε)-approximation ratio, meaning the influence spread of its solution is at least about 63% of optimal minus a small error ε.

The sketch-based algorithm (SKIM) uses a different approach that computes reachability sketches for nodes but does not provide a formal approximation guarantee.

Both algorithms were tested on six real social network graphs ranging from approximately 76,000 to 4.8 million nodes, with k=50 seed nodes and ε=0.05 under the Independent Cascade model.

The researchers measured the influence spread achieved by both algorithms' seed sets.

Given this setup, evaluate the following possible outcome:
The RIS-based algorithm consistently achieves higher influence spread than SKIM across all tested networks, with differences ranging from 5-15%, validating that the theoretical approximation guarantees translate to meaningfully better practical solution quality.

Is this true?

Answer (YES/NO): NO